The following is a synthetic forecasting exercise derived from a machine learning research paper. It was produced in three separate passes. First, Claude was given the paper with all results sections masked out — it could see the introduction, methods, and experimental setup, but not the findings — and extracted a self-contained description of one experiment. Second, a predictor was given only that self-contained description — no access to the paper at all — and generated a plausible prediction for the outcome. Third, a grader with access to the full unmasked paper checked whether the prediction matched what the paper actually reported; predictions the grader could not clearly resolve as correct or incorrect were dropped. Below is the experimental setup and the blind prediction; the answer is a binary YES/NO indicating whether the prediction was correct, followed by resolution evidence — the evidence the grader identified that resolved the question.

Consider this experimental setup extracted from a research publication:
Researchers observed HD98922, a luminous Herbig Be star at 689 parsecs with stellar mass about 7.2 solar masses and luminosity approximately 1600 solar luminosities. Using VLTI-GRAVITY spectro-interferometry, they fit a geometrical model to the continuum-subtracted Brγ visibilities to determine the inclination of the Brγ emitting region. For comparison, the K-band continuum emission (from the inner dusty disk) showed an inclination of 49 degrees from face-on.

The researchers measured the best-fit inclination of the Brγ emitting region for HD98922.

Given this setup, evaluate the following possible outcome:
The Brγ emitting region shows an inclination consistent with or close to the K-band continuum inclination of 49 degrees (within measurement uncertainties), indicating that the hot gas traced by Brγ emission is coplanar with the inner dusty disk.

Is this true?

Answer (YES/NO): NO